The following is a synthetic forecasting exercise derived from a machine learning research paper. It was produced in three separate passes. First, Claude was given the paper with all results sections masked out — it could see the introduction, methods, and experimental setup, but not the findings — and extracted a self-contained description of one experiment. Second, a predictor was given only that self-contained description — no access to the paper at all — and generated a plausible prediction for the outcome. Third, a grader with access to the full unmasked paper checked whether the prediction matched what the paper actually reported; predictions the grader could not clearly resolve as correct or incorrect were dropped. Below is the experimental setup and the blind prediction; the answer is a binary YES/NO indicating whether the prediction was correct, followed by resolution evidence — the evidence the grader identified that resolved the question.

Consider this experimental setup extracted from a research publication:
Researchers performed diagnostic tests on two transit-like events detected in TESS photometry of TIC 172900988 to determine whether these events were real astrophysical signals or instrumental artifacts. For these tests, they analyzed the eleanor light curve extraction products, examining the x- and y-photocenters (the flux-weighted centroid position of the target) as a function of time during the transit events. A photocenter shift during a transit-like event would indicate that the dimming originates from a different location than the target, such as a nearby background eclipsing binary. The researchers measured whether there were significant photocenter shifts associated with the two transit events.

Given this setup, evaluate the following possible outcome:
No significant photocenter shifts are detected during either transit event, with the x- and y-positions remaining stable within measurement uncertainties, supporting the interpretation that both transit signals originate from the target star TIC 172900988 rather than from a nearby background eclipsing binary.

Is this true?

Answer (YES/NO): YES